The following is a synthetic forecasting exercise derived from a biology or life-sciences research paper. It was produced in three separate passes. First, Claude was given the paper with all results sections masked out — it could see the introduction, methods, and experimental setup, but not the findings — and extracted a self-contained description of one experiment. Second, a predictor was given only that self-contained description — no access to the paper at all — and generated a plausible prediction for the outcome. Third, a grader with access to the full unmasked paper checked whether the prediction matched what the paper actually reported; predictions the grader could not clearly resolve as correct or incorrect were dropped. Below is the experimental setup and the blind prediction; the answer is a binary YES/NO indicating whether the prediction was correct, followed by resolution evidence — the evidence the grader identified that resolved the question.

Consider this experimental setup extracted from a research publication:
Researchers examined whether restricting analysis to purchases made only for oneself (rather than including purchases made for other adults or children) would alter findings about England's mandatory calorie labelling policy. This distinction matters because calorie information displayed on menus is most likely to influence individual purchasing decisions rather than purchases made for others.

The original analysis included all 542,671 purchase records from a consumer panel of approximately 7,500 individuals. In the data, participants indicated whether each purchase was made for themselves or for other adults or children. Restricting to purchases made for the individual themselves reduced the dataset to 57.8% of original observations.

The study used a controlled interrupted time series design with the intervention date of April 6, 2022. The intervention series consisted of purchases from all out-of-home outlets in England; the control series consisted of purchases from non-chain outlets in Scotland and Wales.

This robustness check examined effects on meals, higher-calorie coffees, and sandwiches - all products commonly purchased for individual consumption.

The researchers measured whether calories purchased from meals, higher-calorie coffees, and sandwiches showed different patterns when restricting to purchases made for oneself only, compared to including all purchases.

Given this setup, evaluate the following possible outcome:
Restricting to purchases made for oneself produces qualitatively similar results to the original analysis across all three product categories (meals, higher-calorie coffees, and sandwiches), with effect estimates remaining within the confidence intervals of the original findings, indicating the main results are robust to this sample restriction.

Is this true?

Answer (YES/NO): NO